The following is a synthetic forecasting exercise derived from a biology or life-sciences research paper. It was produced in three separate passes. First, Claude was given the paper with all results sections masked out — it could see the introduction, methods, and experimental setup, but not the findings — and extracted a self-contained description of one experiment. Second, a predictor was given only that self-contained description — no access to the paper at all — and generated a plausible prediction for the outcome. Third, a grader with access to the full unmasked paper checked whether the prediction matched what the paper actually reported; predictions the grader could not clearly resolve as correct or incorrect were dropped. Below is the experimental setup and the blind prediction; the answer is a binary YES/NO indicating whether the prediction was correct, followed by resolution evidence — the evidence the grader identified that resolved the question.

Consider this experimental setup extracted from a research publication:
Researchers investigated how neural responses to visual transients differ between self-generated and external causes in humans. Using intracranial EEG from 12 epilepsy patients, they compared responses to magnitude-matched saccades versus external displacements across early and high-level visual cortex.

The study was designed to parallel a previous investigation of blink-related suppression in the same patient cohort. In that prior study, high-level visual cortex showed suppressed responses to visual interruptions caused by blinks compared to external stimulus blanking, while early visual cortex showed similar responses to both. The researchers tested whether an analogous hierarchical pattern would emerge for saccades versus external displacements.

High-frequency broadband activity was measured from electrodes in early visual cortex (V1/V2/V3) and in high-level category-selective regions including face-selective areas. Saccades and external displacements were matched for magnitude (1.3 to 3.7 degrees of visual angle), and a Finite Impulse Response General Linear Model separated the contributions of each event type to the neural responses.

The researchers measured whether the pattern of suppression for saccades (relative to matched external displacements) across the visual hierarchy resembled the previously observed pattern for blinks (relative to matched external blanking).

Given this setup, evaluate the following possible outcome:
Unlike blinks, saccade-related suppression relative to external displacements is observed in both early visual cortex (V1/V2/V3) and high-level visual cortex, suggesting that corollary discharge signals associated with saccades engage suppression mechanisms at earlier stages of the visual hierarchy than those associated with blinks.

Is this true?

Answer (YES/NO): NO